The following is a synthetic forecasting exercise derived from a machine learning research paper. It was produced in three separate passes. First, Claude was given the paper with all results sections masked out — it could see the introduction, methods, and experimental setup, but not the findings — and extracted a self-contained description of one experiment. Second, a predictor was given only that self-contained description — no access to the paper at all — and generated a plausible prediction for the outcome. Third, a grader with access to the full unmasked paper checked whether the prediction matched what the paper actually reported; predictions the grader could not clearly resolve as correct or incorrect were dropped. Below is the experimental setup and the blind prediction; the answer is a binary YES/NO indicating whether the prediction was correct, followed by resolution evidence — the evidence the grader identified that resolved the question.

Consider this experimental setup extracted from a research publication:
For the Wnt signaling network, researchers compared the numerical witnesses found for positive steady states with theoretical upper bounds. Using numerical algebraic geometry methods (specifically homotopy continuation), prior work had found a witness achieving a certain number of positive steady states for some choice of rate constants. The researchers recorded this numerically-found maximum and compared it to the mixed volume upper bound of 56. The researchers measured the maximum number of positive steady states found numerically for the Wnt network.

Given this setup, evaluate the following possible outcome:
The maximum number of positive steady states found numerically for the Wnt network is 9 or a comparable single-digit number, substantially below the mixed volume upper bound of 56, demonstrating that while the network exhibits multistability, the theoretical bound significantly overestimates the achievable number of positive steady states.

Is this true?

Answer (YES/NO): NO